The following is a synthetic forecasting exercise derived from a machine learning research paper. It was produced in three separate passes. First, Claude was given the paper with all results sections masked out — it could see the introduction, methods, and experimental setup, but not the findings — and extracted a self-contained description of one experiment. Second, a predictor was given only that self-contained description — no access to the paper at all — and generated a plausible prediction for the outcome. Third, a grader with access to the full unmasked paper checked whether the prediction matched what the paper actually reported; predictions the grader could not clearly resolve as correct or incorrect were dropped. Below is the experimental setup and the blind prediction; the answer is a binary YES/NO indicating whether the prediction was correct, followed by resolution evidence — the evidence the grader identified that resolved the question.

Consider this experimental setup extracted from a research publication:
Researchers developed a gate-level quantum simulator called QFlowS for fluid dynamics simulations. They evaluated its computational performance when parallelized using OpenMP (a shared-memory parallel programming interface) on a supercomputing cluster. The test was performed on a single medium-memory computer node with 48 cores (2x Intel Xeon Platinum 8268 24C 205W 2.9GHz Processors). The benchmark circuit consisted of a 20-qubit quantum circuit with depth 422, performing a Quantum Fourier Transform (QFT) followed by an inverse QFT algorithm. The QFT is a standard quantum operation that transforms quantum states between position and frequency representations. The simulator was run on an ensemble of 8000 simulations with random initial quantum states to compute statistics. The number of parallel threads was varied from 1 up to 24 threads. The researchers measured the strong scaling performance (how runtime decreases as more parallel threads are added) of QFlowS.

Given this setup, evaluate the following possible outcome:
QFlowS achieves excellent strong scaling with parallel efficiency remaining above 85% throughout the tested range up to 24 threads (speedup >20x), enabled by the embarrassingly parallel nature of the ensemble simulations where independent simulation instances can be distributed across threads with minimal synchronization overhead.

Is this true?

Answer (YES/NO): NO